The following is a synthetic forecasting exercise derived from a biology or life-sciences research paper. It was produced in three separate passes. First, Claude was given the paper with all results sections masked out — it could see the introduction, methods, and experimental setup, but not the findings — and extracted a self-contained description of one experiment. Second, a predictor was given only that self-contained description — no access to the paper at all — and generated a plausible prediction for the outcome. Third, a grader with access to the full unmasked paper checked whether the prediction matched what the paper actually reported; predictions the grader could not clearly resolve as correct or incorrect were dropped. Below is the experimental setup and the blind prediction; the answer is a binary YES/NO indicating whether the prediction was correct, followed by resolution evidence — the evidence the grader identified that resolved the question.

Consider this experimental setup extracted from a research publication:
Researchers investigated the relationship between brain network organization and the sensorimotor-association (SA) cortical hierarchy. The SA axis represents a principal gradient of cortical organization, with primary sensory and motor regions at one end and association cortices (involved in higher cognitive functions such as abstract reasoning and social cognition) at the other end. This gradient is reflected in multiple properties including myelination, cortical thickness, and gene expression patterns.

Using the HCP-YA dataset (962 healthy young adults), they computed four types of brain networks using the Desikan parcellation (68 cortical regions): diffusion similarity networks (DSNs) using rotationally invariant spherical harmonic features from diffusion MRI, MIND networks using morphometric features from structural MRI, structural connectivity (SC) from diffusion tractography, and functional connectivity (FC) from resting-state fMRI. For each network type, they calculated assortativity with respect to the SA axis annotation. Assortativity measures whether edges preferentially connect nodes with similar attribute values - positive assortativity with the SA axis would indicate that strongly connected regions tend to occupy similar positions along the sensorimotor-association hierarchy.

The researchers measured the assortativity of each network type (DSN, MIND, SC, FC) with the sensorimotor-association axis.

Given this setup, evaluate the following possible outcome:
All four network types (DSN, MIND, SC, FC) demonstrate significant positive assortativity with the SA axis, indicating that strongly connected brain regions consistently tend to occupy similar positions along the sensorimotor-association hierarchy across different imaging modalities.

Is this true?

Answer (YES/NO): YES